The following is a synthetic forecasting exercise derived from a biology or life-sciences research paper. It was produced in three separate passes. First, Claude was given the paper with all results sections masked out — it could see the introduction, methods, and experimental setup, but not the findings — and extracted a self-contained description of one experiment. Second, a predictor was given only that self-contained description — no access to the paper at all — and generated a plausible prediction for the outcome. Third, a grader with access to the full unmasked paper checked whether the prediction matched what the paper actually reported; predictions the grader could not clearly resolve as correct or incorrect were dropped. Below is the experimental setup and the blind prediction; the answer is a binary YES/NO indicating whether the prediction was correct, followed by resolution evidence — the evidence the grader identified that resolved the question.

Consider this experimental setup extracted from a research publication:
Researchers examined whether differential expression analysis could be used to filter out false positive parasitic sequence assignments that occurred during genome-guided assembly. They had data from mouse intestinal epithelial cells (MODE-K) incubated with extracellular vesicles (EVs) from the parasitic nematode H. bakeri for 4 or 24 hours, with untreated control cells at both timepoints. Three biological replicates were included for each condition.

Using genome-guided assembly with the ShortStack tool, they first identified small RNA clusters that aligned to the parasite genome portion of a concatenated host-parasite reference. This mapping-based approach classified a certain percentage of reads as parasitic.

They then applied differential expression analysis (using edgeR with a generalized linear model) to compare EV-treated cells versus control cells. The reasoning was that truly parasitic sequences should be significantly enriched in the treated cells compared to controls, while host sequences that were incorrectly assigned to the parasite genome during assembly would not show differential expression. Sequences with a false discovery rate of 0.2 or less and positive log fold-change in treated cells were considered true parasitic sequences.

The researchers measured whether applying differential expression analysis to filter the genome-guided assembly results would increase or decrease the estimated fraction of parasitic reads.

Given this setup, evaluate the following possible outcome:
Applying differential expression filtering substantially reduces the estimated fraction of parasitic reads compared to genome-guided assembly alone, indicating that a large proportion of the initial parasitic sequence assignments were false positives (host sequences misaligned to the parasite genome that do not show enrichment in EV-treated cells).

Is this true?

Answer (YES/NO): NO